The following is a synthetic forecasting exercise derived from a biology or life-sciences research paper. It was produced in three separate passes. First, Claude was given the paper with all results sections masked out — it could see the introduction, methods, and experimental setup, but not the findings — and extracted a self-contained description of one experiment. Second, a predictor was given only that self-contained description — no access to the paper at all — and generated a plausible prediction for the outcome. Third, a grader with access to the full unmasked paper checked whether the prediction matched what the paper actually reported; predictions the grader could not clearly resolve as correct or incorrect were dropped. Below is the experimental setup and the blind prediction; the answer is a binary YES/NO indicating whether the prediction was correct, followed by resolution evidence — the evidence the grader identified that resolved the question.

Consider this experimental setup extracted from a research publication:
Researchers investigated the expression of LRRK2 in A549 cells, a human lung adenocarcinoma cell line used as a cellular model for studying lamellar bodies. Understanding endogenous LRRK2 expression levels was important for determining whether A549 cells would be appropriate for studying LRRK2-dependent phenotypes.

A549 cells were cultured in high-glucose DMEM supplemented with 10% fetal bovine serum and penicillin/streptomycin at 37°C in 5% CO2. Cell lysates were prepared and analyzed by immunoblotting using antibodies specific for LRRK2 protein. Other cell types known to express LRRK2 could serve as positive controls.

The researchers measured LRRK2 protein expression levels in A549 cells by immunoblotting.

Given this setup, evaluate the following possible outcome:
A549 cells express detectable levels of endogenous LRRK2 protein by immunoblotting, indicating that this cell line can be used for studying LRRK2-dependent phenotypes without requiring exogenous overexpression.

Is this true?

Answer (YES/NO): YES